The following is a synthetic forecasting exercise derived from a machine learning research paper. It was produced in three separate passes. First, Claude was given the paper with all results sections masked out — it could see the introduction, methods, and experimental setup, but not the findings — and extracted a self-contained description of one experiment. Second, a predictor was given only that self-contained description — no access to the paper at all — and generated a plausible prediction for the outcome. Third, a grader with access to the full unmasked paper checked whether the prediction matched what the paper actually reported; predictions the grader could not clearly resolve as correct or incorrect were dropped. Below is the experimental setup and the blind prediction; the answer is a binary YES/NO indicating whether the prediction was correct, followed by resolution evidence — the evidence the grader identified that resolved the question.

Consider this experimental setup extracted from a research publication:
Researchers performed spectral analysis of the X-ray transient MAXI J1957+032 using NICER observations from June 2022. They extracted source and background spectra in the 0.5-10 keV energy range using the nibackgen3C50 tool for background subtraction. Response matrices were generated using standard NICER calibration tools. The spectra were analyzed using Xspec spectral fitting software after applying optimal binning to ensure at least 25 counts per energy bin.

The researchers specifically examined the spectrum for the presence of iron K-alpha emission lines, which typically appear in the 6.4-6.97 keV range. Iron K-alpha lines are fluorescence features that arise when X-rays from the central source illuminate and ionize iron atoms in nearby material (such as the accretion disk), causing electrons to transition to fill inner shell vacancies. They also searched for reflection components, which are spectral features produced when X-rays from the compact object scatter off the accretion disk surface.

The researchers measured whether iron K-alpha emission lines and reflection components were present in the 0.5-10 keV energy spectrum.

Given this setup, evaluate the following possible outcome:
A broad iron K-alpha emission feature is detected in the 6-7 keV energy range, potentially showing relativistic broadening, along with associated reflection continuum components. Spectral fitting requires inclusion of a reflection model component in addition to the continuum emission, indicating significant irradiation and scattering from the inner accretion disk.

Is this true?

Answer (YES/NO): NO